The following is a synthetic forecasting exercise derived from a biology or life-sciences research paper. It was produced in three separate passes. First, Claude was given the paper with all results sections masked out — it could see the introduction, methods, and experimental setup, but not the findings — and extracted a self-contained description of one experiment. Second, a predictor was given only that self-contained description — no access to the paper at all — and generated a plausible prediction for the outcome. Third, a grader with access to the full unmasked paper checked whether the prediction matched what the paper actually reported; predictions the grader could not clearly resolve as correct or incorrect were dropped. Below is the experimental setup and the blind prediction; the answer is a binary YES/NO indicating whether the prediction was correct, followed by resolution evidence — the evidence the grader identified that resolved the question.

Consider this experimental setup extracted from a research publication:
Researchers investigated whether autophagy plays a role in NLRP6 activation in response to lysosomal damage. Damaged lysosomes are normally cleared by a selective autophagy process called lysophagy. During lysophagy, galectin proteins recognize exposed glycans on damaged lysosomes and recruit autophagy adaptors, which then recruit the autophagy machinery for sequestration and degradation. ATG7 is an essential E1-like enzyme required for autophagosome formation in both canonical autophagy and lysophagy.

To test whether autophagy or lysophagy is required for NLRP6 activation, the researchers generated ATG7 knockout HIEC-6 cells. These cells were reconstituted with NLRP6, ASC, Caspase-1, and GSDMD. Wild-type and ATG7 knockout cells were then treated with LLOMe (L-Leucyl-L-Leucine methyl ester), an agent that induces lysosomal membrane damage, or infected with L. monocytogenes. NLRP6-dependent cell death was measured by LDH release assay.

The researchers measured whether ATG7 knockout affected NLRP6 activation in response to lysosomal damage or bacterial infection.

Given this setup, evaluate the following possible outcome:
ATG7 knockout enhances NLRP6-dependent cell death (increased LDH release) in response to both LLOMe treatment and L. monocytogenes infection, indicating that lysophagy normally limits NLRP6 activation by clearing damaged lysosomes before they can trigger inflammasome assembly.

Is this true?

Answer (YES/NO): NO